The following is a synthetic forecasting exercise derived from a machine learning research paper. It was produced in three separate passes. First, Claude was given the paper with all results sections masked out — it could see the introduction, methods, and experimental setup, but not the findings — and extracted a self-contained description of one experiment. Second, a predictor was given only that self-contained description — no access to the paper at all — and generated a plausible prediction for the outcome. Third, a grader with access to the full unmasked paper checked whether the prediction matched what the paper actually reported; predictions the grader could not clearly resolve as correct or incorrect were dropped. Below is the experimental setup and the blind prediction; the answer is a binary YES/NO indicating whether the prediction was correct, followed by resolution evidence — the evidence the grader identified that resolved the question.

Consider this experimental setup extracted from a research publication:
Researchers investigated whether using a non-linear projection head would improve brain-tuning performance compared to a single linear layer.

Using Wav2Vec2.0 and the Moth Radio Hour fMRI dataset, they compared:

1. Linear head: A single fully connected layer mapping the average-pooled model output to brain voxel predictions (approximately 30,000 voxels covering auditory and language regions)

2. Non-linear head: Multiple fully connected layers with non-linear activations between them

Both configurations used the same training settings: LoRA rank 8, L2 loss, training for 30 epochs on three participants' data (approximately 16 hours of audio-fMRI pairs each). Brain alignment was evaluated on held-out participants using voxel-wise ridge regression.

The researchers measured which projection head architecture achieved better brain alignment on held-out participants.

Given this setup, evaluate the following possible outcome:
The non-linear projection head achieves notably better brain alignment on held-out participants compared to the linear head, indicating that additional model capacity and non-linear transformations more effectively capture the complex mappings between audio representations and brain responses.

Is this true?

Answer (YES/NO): NO